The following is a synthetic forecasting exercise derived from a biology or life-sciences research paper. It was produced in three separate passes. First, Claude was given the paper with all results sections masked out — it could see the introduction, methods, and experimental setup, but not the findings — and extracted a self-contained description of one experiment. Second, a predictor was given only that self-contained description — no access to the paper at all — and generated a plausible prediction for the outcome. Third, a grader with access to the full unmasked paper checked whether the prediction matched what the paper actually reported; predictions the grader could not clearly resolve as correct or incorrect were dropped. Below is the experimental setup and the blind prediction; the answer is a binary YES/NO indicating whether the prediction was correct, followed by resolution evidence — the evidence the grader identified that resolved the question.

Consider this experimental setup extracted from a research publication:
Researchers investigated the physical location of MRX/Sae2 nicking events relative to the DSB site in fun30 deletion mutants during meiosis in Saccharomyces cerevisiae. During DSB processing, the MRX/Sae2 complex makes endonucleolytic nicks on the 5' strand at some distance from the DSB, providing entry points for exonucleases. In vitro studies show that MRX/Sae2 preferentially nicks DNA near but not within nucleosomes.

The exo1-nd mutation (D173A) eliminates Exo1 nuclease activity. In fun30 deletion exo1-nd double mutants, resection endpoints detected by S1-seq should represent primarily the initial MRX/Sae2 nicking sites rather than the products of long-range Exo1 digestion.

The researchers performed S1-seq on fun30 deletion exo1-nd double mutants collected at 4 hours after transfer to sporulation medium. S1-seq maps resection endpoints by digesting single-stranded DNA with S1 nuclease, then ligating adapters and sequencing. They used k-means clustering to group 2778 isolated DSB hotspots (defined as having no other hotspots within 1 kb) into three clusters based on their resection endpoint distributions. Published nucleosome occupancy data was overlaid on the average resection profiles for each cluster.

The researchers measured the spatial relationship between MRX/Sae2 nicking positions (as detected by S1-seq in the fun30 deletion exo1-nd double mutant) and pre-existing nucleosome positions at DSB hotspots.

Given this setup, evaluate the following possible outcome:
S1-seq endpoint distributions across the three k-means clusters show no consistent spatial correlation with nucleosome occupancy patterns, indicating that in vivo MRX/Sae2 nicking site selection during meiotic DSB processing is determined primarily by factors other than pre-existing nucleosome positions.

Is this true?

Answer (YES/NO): NO